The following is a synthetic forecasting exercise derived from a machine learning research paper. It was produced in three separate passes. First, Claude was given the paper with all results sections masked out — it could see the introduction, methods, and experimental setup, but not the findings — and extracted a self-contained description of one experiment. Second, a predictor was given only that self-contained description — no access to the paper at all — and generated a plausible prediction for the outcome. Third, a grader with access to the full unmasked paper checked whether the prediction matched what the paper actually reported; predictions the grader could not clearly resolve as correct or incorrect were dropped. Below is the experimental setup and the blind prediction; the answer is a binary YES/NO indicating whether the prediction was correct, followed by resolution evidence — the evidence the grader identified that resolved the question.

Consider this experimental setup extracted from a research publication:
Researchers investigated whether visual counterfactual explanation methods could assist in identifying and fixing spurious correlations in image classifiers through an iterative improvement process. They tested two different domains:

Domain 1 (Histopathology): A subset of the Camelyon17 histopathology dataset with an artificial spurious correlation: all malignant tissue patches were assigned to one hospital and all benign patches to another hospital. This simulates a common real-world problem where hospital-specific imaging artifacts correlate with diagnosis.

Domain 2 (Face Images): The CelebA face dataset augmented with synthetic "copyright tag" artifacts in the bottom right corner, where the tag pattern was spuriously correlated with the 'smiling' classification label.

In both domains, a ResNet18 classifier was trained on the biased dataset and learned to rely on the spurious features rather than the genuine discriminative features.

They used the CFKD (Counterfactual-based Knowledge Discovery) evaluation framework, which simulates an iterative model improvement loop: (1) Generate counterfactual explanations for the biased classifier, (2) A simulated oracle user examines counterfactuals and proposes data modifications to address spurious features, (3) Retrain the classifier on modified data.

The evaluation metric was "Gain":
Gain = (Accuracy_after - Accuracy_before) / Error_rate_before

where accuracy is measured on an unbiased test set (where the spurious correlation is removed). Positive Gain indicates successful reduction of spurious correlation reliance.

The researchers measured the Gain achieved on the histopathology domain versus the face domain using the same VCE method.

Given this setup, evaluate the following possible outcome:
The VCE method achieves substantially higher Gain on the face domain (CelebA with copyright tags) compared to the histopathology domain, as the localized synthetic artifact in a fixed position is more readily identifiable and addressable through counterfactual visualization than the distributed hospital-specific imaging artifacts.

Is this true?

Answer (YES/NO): YES